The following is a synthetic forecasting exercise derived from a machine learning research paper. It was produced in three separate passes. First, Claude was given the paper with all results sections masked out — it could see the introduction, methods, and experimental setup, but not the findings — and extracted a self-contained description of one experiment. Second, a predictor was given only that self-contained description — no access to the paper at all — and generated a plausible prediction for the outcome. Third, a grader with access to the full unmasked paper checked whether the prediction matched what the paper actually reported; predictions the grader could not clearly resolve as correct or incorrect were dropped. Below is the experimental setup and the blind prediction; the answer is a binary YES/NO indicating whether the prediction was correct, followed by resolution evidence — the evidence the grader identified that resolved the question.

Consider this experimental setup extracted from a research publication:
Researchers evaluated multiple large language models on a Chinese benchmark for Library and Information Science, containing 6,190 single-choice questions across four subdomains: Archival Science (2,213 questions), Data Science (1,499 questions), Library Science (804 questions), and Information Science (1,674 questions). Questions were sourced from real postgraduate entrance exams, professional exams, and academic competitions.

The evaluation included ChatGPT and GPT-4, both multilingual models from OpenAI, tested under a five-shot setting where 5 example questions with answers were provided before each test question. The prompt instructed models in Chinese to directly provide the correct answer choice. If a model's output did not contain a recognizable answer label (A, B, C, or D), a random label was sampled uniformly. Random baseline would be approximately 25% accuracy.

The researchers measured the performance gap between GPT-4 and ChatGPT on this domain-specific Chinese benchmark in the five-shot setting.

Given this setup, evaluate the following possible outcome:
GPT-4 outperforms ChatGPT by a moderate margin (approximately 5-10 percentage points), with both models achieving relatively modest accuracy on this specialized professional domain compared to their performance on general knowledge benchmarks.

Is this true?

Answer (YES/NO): NO